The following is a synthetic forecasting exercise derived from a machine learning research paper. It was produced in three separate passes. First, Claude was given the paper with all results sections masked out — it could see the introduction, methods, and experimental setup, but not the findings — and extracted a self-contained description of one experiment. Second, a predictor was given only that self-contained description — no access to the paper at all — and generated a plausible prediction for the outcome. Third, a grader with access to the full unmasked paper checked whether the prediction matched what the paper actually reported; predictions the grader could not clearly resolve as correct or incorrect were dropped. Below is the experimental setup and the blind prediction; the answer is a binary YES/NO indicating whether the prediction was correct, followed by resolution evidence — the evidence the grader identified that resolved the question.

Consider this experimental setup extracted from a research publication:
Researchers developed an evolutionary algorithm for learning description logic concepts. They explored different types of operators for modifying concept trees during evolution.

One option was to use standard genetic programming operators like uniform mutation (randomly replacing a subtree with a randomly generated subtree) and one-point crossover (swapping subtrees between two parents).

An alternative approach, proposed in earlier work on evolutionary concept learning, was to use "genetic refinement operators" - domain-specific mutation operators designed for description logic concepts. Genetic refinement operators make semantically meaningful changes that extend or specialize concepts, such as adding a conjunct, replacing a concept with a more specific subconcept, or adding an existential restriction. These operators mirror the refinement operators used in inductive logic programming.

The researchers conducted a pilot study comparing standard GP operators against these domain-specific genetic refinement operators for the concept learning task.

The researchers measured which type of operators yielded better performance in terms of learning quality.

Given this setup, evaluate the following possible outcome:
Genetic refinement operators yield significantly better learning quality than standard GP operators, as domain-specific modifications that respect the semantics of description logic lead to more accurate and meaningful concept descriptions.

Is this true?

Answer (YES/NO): NO